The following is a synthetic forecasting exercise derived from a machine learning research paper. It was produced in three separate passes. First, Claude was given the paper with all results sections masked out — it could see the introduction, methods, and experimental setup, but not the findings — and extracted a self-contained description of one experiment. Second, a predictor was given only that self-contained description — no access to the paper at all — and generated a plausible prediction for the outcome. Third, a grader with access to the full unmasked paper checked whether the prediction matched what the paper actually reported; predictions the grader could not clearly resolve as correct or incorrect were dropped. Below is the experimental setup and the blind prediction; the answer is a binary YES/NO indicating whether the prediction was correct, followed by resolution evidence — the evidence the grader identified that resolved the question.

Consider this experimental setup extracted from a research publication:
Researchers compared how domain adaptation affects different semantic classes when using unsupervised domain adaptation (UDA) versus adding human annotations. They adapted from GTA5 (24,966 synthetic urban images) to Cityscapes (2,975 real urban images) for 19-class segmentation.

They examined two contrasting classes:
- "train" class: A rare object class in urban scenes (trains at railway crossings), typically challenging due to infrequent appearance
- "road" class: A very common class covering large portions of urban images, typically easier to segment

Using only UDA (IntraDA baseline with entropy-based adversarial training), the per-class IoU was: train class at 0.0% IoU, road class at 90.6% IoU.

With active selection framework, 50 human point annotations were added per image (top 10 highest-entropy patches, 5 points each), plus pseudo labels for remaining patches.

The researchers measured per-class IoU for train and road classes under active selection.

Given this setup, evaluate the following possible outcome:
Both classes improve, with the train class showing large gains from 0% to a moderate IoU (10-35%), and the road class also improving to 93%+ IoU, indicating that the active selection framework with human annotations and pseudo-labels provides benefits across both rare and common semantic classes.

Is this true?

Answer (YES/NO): NO